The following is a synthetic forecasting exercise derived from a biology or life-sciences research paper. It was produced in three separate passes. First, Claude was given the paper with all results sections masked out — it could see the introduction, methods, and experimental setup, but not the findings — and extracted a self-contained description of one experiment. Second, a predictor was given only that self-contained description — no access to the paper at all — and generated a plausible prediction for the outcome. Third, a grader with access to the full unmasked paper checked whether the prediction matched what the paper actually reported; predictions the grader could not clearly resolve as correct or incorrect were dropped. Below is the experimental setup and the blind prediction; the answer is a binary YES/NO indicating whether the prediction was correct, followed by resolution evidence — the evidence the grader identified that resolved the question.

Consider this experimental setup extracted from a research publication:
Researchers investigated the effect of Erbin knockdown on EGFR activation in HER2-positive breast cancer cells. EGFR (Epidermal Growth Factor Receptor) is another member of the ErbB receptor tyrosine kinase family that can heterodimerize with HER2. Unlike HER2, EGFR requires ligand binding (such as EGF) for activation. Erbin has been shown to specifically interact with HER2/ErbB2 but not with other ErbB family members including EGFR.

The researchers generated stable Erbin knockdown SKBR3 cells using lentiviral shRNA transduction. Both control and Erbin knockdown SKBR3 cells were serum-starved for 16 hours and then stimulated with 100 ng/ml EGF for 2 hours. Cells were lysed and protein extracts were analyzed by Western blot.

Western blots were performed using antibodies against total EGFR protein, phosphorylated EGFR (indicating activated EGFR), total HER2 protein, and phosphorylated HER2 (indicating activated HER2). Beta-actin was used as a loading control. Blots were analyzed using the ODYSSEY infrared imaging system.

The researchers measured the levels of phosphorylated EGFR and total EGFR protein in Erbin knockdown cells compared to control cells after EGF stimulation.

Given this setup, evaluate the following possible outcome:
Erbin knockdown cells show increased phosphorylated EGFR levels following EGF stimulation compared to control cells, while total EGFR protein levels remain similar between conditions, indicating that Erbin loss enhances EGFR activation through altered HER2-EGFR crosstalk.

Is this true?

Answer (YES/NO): NO